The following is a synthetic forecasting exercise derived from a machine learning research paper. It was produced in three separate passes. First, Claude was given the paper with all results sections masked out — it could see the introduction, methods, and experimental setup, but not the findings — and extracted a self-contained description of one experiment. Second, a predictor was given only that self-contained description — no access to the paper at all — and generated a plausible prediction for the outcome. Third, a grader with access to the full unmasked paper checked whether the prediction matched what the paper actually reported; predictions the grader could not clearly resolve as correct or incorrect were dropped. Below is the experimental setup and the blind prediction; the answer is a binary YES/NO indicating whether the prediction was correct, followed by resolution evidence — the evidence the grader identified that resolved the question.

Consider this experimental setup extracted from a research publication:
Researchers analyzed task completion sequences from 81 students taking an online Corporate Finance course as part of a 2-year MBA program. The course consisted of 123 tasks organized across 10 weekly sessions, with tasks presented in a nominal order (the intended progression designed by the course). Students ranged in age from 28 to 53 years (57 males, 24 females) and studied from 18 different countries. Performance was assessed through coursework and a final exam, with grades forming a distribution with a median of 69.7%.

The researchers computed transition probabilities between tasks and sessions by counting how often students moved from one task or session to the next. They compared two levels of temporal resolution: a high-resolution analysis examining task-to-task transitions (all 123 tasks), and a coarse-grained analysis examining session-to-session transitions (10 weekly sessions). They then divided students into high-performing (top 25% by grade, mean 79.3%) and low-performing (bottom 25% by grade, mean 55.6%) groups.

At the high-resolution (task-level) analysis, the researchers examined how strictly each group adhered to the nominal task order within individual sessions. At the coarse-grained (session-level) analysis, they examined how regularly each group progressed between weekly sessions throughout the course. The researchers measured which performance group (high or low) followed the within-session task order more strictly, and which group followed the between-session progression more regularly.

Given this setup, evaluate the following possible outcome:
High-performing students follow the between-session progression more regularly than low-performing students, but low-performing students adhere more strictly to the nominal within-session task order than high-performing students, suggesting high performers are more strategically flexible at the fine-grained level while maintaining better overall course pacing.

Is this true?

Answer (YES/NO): YES